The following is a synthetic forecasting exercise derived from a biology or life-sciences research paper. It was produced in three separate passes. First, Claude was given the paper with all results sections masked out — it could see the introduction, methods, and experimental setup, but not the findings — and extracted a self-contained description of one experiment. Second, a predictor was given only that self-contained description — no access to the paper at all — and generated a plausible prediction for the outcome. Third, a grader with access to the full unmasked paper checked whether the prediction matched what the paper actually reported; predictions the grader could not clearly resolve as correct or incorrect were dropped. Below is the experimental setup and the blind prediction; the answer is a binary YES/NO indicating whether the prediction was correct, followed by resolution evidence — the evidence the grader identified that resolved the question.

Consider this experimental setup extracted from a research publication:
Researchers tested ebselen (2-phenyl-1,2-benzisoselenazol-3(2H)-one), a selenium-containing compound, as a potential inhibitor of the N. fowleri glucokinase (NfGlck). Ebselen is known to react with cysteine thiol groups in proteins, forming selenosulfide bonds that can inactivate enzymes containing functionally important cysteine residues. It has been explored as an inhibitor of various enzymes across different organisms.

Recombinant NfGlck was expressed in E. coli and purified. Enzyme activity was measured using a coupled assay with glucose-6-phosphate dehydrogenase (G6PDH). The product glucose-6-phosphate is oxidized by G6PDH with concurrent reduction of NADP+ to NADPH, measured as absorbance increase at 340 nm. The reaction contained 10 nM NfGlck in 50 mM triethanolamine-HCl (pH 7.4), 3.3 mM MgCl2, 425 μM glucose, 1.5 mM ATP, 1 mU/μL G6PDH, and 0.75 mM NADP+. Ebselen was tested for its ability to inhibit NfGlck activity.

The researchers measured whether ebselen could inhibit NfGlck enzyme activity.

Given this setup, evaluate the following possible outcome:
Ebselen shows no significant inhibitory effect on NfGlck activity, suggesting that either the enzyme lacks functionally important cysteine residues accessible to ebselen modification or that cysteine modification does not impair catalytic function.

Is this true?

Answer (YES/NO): NO